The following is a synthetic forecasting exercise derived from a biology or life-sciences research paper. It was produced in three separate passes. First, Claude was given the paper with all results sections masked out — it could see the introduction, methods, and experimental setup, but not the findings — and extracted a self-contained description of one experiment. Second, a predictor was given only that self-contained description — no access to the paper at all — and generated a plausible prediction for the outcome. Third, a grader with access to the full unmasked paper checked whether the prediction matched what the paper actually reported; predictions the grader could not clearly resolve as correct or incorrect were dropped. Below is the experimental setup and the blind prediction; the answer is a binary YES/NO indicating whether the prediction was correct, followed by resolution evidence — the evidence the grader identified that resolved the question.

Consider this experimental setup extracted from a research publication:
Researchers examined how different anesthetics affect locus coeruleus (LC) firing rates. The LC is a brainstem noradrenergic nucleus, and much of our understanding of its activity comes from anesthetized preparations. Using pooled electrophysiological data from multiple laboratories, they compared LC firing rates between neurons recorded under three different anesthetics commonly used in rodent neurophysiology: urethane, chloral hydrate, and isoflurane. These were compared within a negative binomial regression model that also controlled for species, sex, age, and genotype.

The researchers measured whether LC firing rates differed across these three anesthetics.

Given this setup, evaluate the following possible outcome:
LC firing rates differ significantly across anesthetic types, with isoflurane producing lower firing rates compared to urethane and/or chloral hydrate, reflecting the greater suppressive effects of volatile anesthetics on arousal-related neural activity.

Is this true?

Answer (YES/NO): NO